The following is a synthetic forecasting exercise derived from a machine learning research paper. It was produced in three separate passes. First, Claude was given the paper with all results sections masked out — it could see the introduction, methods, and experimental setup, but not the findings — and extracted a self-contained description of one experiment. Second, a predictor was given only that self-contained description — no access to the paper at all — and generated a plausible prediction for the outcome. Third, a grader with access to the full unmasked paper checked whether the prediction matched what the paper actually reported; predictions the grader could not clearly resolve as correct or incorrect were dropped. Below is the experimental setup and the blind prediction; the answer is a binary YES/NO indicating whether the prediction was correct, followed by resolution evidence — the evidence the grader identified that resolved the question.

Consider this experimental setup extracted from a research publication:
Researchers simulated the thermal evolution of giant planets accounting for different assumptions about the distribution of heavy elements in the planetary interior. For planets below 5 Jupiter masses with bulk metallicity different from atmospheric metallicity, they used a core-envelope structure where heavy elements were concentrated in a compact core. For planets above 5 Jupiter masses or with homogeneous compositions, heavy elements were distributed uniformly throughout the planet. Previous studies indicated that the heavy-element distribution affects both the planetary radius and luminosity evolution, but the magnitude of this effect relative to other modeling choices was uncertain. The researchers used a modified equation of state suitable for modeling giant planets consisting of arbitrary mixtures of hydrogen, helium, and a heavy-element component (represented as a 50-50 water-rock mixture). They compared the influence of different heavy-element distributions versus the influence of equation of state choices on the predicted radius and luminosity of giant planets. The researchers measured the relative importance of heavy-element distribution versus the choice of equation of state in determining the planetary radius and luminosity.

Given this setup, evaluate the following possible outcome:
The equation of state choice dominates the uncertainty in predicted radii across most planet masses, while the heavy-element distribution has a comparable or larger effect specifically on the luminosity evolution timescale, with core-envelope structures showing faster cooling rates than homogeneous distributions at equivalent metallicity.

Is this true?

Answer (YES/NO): NO